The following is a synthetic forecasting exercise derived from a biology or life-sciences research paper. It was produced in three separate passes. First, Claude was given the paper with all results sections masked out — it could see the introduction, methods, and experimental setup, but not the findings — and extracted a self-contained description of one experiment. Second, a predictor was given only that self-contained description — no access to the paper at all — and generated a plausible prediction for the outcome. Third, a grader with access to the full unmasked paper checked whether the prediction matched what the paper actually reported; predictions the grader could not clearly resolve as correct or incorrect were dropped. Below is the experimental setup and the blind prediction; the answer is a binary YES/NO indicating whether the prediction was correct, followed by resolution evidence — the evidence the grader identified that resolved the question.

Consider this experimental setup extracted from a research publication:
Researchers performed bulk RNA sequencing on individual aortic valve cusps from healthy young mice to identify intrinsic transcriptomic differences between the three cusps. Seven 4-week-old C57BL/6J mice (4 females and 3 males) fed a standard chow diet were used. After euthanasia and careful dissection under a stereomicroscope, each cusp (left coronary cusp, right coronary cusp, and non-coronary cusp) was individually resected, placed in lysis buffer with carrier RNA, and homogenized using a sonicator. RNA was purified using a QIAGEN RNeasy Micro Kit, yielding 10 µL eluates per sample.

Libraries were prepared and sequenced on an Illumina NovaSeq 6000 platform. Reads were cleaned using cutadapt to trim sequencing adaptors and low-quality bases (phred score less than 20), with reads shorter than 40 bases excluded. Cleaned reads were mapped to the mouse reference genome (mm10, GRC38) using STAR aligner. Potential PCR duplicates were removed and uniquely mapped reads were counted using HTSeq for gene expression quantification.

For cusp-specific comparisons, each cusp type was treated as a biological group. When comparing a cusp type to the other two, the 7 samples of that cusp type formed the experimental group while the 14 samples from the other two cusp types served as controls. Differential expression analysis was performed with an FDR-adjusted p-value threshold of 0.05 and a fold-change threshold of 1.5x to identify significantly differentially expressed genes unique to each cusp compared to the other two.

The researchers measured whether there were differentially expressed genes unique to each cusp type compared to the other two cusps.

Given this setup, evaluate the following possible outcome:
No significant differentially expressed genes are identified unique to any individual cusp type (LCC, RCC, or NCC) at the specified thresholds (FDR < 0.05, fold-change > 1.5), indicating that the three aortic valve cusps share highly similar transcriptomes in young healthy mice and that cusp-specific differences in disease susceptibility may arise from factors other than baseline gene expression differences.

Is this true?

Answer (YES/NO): NO